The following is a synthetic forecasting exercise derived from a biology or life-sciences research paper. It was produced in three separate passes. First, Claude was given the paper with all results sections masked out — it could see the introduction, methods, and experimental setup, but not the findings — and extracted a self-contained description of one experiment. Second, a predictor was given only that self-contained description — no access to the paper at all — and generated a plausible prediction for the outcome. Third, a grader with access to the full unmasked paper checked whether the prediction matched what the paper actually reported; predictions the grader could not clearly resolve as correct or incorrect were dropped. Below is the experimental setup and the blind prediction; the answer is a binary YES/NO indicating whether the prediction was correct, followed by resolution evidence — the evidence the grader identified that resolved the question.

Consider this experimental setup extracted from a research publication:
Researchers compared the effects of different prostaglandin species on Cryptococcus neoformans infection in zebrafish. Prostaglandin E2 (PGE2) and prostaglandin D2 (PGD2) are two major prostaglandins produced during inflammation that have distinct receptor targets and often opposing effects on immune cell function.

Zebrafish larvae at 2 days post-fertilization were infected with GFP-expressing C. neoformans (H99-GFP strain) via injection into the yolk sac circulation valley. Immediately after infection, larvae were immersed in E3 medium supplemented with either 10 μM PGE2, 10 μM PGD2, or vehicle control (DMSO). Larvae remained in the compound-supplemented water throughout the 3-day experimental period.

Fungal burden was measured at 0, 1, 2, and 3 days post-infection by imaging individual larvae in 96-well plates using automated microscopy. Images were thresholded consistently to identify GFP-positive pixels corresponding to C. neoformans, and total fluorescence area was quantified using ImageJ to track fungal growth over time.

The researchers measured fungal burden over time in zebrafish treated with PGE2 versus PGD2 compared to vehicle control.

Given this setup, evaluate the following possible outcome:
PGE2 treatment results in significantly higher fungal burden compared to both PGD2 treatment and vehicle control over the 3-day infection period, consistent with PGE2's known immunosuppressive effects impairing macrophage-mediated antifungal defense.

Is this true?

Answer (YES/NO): YES